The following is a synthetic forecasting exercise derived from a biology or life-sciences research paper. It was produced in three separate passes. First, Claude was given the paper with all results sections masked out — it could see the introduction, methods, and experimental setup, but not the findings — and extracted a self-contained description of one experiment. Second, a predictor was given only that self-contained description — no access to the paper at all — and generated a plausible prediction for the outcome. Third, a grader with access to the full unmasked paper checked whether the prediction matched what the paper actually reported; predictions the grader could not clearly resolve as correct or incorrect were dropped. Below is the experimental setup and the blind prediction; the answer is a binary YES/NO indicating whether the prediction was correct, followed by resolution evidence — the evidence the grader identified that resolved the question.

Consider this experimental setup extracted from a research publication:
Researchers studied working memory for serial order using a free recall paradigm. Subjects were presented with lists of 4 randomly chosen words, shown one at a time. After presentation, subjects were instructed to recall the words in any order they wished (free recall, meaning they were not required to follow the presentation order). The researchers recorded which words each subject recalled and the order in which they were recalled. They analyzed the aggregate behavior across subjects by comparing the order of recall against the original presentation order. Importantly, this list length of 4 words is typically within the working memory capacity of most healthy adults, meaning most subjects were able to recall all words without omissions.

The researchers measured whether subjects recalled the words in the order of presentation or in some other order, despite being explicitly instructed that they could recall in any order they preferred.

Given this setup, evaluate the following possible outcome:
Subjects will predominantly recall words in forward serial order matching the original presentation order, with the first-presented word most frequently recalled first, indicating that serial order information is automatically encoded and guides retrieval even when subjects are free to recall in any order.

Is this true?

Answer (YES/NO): YES